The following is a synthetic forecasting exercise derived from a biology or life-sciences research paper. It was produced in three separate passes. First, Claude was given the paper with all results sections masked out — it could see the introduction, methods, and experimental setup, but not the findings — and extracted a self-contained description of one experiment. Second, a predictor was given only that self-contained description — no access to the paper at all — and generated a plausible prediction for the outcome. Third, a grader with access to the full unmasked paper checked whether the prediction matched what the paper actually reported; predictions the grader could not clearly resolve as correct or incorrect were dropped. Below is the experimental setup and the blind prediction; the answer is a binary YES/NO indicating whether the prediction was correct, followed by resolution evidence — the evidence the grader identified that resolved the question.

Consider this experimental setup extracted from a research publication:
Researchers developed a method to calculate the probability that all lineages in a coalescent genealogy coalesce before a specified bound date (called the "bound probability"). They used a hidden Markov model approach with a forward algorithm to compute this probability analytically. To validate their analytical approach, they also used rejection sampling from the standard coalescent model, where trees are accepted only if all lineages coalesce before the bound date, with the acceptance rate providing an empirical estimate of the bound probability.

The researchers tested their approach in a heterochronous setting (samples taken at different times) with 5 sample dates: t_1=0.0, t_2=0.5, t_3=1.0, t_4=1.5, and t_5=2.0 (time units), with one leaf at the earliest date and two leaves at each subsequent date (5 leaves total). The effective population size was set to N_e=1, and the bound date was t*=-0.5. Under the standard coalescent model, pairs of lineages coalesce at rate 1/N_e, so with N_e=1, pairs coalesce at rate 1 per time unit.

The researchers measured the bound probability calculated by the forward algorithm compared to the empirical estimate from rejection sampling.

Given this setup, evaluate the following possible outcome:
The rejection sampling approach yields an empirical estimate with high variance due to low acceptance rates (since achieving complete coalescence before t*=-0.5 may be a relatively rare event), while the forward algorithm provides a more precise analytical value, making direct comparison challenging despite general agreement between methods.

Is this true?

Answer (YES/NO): NO